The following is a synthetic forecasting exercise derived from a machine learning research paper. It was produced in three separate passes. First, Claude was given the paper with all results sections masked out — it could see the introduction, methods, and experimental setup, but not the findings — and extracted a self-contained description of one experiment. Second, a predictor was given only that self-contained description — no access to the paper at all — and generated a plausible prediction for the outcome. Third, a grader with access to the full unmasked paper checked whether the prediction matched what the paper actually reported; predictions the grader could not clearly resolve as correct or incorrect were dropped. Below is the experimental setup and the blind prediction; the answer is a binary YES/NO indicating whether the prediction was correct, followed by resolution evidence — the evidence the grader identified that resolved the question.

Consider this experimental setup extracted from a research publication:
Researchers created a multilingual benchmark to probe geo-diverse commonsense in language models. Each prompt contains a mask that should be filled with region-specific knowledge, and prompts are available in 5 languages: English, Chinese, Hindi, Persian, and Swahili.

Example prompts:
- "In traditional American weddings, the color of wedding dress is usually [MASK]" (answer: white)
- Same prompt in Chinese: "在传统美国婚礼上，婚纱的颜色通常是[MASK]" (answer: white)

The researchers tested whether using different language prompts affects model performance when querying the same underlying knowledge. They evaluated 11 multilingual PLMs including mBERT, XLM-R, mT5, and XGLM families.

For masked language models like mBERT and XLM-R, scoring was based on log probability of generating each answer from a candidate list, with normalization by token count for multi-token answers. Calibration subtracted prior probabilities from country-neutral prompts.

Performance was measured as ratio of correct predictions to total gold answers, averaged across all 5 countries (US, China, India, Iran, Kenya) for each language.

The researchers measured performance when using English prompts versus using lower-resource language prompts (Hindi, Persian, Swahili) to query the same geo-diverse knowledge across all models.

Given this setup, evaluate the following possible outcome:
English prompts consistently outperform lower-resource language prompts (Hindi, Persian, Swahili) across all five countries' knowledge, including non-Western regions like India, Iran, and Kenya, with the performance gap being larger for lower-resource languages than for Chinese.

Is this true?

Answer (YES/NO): NO